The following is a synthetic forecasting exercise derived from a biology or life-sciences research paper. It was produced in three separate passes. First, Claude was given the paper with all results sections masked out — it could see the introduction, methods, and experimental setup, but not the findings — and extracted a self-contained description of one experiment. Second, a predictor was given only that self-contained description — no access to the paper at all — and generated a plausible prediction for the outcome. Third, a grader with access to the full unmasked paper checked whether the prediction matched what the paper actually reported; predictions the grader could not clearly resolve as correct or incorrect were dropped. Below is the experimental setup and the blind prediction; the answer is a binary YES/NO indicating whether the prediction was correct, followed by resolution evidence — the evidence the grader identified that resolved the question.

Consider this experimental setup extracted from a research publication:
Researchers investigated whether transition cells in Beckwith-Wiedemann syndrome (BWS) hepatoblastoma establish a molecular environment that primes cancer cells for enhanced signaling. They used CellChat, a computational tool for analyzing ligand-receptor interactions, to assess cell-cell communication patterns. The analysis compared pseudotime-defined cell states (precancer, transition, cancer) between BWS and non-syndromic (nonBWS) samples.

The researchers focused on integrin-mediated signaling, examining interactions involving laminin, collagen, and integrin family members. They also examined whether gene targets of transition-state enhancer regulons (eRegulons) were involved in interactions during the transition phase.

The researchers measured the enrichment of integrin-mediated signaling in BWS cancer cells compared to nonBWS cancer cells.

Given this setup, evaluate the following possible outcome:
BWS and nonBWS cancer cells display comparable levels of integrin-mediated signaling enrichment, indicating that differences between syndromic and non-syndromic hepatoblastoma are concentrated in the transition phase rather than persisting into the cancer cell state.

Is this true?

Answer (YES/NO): NO